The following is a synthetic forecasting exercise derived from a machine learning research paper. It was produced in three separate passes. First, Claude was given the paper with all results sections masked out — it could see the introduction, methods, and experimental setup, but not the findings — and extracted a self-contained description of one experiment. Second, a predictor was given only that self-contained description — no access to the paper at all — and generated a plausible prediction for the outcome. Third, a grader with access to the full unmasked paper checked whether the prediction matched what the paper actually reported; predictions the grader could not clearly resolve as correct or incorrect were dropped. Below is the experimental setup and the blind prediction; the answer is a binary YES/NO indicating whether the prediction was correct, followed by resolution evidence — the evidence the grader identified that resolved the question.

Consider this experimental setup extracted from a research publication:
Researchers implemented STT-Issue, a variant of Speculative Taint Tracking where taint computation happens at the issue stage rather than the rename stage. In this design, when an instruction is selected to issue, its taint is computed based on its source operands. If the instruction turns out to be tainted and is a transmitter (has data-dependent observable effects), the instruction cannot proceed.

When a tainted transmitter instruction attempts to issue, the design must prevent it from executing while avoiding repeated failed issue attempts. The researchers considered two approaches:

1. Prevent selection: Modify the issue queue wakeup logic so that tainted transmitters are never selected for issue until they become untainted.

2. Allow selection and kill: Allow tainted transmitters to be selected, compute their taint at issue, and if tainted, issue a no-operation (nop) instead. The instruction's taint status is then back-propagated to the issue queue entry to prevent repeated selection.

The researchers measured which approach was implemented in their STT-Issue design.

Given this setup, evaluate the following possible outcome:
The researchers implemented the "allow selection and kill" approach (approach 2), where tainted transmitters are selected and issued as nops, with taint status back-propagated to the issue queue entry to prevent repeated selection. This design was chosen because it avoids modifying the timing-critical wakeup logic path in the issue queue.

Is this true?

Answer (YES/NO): YES